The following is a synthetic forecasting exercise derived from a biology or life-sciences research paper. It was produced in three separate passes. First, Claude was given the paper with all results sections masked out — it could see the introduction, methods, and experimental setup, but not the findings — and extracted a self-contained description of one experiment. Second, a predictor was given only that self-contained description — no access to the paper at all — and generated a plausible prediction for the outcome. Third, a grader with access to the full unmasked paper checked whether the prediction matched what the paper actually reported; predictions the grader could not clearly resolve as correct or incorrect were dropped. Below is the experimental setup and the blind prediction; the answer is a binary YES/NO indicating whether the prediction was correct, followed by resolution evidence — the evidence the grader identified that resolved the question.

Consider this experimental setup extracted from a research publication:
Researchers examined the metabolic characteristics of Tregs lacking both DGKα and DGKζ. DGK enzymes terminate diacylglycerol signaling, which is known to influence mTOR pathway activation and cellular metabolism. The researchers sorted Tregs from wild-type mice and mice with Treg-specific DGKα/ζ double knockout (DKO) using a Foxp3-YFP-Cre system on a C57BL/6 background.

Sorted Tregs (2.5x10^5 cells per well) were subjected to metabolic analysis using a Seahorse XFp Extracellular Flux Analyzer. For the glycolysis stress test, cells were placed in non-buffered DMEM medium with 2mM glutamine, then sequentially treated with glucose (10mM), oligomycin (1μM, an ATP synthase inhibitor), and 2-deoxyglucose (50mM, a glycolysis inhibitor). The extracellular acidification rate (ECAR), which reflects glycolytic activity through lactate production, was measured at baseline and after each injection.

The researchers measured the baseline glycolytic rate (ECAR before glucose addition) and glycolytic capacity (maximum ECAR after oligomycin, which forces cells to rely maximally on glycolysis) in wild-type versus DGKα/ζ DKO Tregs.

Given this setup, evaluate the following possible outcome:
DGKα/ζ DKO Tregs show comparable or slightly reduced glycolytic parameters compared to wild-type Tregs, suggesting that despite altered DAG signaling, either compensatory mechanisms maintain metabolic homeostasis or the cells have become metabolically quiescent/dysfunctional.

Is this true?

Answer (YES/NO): NO